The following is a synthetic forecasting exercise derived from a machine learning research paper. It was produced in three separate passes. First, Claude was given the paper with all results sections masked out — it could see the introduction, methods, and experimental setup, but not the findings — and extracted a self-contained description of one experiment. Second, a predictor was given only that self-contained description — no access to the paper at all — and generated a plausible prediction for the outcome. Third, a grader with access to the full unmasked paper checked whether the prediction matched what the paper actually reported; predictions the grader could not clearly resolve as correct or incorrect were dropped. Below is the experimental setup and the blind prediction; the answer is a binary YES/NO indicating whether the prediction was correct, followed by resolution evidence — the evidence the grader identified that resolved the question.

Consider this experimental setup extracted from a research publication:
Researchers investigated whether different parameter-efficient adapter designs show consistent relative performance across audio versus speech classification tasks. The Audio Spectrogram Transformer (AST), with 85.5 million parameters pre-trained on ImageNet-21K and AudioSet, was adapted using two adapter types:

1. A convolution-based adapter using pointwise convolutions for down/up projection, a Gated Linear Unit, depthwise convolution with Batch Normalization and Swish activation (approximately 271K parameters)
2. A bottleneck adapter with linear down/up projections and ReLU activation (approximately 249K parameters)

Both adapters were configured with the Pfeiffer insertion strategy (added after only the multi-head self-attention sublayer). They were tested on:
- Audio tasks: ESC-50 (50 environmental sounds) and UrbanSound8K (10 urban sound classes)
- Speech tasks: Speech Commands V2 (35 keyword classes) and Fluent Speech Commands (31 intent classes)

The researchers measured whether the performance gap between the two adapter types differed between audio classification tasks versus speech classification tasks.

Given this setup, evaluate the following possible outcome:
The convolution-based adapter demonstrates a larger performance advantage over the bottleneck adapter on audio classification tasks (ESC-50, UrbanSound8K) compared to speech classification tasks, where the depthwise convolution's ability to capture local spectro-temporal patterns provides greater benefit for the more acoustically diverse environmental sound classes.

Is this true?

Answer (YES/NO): NO